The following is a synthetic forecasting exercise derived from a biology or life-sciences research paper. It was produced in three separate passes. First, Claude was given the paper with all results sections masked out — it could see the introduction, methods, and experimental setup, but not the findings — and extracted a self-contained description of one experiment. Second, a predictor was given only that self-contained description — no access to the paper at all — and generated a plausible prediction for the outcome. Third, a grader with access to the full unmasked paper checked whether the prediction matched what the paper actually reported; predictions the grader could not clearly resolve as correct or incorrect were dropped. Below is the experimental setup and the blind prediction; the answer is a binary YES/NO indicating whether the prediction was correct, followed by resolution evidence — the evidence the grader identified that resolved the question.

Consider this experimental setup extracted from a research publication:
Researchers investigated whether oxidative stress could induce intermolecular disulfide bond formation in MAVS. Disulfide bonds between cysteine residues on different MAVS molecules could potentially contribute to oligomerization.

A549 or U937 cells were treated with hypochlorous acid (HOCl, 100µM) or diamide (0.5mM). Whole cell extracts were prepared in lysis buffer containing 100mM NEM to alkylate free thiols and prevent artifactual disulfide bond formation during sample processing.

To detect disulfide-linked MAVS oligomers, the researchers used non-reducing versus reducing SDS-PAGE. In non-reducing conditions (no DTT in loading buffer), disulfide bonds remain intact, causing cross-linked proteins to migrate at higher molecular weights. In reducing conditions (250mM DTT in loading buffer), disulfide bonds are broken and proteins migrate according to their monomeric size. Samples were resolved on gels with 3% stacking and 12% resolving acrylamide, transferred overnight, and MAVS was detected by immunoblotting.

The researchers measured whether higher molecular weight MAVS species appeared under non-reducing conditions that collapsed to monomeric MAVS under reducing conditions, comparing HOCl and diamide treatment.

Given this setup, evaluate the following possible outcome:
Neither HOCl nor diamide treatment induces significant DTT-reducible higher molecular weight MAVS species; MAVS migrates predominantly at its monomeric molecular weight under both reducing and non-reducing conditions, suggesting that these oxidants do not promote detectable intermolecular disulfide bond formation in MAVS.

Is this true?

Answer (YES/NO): NO